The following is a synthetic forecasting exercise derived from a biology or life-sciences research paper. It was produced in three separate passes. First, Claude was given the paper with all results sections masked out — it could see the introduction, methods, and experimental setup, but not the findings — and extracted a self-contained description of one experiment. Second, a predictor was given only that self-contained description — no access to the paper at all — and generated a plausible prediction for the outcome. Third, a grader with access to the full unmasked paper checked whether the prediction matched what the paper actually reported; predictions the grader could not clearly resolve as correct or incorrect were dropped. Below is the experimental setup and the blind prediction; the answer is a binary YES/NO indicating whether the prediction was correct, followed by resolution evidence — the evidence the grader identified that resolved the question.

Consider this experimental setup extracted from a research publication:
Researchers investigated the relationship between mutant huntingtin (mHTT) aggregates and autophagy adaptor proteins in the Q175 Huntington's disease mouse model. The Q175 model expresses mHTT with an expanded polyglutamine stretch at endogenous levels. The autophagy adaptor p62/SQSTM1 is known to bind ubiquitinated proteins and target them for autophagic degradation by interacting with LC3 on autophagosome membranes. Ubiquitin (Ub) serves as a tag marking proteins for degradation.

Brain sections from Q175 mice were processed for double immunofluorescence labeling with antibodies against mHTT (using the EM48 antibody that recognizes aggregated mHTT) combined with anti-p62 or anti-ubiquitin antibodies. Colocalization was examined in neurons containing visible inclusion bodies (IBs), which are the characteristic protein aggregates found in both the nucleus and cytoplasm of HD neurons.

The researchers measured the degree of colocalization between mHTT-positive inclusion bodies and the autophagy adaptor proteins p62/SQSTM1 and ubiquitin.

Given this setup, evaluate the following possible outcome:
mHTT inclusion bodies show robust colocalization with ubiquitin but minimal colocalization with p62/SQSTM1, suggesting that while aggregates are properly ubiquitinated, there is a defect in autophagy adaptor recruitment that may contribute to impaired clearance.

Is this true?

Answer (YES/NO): NO